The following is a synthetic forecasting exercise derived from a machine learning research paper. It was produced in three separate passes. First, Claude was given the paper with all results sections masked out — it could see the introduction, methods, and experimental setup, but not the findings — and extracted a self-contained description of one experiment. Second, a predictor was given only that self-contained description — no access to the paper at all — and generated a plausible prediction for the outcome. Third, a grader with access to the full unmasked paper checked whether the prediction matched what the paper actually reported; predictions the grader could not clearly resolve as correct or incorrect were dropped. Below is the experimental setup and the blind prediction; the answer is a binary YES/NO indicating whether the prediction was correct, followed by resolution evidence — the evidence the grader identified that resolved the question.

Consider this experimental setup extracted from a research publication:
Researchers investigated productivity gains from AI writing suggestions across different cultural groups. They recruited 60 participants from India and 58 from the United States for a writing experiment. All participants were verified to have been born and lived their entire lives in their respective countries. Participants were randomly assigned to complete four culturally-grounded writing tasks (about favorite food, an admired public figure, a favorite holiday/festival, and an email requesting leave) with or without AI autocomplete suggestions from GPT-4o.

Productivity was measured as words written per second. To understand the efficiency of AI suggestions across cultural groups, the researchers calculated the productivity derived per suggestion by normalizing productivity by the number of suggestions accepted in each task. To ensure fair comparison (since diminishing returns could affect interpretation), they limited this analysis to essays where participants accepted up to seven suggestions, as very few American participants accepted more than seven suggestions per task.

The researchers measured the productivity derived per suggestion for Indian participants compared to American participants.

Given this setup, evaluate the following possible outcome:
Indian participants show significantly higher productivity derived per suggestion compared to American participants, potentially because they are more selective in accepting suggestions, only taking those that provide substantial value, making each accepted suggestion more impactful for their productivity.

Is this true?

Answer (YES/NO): NO